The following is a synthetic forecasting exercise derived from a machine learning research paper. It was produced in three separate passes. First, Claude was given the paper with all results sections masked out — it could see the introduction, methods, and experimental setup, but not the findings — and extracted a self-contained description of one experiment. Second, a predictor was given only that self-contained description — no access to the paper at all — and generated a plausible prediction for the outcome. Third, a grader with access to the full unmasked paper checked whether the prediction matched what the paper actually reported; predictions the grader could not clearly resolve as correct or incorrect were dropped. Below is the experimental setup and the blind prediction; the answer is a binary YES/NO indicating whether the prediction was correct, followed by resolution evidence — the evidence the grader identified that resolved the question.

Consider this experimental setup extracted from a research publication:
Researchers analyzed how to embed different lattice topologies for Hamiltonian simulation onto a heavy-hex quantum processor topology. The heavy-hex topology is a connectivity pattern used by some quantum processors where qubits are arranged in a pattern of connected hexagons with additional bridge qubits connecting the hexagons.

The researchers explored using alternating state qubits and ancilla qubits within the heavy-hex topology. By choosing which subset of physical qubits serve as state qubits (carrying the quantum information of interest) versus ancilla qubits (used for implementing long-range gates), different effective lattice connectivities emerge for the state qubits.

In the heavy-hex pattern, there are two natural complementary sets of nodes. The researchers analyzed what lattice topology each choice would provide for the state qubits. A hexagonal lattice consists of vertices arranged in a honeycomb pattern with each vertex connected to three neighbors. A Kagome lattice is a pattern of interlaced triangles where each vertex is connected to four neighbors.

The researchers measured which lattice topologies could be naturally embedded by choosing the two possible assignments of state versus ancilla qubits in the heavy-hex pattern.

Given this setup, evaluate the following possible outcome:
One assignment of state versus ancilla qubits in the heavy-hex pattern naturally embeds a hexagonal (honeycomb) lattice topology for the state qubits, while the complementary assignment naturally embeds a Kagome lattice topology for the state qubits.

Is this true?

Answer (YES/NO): YES